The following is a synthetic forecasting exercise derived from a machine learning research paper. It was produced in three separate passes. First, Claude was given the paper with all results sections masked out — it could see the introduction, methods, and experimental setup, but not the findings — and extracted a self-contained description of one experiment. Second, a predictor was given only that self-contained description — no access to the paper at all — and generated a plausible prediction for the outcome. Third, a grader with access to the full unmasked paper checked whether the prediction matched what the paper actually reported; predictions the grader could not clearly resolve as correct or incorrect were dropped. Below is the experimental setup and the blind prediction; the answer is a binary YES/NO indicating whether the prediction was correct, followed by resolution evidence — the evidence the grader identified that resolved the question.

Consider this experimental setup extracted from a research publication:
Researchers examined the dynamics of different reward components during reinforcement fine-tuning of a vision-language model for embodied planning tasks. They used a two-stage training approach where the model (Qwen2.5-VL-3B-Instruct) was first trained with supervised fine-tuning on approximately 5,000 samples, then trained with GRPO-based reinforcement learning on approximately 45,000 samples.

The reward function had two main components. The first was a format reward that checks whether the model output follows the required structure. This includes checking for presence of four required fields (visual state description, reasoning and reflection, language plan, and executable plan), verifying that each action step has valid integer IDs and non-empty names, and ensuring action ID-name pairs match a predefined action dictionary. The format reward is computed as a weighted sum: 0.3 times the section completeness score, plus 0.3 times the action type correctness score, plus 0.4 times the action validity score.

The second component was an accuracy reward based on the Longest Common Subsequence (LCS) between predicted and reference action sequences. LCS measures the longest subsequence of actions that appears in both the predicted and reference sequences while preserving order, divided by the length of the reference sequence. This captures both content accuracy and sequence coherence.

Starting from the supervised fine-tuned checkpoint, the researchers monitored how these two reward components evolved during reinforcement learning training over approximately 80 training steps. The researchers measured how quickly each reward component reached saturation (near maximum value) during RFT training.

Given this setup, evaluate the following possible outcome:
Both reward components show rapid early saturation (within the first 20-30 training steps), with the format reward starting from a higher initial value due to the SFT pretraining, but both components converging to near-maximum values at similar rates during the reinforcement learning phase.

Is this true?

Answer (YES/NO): NO